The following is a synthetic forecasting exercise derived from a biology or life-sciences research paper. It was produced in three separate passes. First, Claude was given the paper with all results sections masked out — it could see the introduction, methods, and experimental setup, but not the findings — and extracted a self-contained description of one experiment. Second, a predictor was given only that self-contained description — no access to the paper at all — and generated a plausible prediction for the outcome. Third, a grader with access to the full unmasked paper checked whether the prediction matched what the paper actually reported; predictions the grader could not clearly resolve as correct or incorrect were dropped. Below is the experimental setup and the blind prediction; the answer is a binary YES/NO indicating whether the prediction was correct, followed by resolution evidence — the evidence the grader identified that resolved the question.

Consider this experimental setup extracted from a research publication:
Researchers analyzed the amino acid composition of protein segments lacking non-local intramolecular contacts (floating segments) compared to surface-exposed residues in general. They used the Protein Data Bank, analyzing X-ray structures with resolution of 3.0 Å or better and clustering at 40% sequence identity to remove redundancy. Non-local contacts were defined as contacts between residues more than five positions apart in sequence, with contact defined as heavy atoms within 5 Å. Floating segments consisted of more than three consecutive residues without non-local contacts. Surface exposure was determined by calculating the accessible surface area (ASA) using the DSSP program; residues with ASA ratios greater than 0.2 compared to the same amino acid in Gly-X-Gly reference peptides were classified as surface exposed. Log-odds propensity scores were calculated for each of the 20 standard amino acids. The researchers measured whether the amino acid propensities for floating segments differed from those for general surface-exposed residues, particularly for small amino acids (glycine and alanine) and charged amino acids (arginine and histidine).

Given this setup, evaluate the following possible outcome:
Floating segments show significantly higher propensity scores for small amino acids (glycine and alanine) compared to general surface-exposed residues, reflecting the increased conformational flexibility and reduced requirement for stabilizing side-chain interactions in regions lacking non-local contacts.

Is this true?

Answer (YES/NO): YES